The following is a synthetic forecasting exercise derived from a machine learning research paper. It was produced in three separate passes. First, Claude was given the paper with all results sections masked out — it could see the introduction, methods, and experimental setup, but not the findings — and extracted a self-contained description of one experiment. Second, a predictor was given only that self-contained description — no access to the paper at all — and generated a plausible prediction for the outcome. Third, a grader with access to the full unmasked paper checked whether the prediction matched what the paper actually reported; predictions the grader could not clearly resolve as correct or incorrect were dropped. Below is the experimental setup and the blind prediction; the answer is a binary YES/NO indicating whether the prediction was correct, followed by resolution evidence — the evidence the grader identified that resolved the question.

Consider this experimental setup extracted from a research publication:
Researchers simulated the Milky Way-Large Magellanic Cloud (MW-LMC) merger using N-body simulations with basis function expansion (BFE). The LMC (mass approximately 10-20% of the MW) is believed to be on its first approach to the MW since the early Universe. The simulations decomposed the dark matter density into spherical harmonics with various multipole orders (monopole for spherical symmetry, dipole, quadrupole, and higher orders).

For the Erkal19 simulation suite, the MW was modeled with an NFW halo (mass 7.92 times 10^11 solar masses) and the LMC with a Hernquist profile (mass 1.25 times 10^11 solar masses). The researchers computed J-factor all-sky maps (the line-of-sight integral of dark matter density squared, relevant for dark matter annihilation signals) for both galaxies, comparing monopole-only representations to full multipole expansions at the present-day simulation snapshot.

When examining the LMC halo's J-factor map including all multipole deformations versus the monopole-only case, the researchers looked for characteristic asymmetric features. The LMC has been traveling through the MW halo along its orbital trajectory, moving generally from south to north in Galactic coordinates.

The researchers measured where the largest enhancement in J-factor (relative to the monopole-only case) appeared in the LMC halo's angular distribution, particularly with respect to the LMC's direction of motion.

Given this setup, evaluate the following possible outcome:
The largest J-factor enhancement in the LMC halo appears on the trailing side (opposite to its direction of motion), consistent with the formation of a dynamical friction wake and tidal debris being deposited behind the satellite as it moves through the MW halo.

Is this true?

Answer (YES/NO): NO